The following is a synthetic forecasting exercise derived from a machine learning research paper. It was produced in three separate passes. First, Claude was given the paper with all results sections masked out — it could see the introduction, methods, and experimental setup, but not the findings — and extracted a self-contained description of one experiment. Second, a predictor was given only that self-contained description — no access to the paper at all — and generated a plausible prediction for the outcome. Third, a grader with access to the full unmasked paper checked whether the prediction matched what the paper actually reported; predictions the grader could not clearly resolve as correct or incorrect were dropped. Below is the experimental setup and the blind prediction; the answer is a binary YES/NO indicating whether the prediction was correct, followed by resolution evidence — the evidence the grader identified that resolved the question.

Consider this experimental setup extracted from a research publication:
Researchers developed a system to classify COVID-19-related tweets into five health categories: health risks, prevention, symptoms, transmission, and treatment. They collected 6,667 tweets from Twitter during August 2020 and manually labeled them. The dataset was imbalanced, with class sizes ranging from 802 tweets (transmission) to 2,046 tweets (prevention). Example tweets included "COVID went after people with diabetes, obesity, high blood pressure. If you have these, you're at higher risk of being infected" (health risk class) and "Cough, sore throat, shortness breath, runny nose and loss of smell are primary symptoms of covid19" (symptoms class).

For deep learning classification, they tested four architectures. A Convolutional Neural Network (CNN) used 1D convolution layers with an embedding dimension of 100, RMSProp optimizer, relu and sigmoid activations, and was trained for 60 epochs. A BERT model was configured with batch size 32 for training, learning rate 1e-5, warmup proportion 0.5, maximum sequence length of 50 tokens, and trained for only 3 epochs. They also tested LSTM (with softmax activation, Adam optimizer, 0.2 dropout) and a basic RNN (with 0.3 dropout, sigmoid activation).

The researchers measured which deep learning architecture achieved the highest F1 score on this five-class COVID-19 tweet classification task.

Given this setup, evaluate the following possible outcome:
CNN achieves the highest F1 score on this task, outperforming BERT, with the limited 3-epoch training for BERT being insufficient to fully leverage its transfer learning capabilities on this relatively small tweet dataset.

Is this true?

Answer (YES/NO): YES